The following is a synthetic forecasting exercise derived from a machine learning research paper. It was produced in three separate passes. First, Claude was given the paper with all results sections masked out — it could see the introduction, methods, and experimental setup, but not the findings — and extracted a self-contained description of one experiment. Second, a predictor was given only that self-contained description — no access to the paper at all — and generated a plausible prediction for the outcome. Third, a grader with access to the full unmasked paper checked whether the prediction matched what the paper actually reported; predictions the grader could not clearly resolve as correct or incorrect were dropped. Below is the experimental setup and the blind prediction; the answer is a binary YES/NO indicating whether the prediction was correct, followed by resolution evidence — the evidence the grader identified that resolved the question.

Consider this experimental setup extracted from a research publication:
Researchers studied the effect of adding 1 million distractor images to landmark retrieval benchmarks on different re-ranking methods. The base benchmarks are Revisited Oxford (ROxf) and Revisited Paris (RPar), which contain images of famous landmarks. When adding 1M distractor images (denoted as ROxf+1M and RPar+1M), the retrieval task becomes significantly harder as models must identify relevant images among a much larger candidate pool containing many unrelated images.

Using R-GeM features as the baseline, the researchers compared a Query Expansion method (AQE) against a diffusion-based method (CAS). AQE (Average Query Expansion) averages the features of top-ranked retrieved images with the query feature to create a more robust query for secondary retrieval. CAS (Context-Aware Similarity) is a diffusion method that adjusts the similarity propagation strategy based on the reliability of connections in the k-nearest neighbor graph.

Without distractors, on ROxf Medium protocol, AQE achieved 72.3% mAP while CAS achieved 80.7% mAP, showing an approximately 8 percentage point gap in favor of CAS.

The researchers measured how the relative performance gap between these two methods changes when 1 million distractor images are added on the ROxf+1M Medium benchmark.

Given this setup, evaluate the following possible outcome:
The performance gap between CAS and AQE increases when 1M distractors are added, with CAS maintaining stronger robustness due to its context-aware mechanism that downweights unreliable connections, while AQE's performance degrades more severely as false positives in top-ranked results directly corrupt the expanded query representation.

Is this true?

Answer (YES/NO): NO